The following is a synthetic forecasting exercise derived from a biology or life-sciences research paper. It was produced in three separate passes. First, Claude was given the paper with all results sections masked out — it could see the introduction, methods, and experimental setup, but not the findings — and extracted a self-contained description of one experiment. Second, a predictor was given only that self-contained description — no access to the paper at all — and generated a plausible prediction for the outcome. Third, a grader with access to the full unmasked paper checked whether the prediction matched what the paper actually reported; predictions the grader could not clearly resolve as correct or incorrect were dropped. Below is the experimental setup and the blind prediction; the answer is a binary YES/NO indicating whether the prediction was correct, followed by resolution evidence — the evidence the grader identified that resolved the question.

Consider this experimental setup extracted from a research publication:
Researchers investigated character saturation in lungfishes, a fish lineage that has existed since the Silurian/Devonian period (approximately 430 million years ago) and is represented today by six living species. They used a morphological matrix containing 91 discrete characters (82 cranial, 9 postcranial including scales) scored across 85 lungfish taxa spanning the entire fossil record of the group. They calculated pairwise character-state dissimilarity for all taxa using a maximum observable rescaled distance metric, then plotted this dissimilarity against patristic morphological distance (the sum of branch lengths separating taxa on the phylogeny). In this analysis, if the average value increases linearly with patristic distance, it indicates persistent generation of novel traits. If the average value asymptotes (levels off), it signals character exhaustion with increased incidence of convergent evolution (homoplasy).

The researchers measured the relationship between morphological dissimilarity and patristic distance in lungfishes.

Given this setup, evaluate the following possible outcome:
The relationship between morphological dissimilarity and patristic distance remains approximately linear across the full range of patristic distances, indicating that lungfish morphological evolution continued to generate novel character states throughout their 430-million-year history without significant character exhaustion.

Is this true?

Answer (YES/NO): NO